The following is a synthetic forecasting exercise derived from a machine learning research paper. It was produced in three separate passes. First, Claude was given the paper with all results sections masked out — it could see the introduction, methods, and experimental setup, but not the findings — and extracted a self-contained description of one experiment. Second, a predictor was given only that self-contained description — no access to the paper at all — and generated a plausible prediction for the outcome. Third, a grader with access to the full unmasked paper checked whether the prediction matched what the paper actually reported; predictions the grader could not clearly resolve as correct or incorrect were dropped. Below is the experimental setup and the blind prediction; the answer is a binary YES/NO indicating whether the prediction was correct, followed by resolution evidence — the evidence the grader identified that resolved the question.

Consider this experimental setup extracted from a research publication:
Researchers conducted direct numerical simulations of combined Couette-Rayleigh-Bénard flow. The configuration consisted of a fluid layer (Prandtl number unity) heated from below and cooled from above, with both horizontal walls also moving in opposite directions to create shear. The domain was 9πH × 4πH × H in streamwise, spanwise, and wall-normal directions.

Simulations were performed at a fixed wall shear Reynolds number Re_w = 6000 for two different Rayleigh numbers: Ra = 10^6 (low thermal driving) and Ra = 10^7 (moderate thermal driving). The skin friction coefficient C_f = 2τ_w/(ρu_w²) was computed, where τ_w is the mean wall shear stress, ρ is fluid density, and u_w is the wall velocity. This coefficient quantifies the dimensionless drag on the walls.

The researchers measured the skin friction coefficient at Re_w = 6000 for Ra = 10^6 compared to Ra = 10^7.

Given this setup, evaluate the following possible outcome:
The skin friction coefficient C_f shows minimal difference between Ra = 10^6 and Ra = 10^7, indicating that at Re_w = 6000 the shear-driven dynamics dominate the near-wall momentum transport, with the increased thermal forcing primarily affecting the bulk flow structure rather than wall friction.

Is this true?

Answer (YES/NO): NO